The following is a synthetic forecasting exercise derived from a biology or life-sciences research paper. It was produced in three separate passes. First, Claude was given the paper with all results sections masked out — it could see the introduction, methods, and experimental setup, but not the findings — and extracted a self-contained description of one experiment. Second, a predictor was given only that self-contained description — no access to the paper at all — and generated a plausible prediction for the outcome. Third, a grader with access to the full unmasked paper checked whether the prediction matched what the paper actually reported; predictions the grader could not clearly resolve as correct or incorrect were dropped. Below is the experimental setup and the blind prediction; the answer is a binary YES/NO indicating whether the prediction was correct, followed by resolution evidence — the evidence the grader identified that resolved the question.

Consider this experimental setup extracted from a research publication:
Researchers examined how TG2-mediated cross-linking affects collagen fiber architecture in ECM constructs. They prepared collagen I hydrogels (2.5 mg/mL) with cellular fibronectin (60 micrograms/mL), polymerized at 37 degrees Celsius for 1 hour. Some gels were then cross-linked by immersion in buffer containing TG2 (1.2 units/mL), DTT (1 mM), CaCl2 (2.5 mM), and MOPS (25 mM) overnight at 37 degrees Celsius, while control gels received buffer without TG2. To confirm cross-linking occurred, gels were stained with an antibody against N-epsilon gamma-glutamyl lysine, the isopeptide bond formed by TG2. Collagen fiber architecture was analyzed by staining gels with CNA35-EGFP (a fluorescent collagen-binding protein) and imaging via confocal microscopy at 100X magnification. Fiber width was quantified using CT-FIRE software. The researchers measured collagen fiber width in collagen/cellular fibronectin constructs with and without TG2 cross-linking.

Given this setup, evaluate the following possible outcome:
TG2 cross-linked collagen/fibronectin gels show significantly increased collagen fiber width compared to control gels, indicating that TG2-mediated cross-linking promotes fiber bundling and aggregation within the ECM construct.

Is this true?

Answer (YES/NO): YES